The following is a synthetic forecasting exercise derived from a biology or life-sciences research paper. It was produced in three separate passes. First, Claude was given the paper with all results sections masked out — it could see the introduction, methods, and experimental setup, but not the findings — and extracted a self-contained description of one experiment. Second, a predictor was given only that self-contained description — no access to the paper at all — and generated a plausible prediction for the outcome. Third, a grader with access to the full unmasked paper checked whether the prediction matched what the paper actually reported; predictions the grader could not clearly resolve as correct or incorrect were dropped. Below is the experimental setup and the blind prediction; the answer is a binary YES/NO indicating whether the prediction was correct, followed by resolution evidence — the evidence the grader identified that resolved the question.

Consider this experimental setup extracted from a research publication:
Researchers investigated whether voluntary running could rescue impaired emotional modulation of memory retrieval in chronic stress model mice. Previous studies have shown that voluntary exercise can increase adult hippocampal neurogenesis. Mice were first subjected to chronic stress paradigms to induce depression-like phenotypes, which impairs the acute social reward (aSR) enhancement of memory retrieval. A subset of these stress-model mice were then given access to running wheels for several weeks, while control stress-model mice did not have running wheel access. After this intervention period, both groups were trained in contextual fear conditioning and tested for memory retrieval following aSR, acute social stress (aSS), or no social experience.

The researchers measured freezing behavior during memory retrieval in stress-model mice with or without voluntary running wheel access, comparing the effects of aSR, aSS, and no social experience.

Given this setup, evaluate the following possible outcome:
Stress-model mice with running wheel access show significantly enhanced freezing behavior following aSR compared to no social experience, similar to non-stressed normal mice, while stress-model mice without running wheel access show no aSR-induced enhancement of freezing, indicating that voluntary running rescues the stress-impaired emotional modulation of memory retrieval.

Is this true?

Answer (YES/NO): YES